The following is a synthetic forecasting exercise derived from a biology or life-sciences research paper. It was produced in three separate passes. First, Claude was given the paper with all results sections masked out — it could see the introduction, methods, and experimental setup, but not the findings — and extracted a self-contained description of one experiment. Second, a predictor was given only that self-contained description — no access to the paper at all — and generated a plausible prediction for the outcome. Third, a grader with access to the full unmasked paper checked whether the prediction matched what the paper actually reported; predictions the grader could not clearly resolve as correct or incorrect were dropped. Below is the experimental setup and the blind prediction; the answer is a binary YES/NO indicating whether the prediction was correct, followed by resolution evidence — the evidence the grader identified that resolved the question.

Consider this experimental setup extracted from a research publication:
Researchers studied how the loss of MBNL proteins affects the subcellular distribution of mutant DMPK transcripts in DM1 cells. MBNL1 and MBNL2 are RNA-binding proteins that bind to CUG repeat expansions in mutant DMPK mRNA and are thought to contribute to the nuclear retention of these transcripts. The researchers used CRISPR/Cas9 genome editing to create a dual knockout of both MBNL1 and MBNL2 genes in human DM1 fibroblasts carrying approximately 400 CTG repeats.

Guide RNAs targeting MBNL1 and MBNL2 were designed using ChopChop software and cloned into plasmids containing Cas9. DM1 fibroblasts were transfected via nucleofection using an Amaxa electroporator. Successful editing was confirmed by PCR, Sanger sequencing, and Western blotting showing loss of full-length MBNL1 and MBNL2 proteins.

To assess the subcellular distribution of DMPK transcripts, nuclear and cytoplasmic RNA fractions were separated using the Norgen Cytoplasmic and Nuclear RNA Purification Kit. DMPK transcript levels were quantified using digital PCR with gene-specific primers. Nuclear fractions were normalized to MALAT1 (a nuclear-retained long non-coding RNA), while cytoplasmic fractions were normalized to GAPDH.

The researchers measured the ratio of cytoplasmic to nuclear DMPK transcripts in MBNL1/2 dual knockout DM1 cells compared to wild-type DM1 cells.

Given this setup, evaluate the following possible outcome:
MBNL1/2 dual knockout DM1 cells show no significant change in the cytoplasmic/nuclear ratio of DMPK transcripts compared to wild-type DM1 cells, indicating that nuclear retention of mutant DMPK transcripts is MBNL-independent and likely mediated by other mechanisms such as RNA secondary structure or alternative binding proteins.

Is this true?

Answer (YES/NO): NO